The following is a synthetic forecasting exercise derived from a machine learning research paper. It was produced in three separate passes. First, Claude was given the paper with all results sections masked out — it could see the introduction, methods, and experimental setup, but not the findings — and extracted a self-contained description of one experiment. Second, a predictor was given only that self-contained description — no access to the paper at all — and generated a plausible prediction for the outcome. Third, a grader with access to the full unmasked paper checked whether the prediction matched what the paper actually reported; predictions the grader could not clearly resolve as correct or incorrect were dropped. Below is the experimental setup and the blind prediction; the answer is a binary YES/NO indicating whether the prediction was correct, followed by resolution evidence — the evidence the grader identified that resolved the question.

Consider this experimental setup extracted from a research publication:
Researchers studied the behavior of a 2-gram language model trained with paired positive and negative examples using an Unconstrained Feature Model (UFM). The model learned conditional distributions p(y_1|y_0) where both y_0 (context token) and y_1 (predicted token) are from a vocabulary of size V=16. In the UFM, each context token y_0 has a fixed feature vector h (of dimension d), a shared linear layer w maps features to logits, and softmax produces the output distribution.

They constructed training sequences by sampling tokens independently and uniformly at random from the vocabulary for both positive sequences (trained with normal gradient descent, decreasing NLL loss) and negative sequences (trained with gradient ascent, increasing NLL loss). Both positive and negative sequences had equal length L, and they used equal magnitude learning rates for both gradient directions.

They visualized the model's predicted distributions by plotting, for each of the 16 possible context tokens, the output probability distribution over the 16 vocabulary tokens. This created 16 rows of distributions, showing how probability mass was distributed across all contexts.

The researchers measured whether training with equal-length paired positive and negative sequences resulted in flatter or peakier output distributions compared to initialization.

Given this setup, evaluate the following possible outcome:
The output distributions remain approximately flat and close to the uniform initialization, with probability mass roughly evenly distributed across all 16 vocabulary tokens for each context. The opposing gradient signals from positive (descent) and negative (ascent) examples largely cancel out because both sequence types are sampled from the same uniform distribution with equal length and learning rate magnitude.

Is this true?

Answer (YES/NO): NO